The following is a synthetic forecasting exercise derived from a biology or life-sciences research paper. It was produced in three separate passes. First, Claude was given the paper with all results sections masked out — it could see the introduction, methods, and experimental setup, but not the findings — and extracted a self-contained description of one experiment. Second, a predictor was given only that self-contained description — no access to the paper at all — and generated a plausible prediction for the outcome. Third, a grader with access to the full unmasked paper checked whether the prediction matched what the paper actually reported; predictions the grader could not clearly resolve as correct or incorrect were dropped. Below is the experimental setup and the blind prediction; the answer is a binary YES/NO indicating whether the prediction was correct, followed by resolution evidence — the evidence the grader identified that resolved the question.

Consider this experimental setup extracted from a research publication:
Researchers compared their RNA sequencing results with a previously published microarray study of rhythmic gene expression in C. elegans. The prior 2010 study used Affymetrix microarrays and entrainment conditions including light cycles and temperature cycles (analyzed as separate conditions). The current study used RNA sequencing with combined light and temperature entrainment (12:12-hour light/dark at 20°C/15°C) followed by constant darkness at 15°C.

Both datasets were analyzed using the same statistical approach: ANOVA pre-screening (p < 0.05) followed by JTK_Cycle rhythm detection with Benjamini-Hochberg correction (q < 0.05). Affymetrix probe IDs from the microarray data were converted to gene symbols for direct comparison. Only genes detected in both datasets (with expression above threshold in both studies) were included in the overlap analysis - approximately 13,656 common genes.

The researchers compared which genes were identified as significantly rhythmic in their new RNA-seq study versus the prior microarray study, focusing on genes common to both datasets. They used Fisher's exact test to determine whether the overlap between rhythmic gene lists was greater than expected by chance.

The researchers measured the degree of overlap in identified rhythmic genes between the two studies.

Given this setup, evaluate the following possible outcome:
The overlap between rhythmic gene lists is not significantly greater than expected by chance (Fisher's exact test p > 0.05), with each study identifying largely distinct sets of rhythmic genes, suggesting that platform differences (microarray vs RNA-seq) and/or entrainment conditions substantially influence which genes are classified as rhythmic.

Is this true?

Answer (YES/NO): NO